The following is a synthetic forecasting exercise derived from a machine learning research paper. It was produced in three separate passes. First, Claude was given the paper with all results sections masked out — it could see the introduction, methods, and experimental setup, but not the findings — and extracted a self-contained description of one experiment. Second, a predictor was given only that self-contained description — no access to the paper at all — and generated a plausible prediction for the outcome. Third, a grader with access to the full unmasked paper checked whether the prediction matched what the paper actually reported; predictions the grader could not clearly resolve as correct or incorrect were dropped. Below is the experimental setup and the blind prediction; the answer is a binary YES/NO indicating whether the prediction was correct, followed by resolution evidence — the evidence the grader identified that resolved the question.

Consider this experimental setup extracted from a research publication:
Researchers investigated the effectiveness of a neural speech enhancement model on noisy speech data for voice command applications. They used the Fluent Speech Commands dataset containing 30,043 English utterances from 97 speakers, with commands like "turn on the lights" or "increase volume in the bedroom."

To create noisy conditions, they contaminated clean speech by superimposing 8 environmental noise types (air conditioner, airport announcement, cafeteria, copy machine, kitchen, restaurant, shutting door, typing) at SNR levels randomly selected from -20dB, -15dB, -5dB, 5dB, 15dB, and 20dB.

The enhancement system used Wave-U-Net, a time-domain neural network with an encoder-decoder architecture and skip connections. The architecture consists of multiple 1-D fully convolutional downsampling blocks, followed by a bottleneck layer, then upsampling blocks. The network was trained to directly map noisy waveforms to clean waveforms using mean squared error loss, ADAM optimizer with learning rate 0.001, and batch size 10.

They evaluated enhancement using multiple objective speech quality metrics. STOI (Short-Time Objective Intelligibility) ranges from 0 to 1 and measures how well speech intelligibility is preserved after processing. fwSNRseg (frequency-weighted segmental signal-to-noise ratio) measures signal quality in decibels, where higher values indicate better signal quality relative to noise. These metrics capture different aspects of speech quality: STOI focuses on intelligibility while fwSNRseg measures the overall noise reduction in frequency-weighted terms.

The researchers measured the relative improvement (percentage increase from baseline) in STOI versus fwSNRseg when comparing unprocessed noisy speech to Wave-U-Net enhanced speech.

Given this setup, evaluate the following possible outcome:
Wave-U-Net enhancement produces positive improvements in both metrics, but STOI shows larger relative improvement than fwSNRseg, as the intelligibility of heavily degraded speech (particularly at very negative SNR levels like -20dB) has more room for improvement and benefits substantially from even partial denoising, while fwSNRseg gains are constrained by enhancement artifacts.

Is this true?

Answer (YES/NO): NO